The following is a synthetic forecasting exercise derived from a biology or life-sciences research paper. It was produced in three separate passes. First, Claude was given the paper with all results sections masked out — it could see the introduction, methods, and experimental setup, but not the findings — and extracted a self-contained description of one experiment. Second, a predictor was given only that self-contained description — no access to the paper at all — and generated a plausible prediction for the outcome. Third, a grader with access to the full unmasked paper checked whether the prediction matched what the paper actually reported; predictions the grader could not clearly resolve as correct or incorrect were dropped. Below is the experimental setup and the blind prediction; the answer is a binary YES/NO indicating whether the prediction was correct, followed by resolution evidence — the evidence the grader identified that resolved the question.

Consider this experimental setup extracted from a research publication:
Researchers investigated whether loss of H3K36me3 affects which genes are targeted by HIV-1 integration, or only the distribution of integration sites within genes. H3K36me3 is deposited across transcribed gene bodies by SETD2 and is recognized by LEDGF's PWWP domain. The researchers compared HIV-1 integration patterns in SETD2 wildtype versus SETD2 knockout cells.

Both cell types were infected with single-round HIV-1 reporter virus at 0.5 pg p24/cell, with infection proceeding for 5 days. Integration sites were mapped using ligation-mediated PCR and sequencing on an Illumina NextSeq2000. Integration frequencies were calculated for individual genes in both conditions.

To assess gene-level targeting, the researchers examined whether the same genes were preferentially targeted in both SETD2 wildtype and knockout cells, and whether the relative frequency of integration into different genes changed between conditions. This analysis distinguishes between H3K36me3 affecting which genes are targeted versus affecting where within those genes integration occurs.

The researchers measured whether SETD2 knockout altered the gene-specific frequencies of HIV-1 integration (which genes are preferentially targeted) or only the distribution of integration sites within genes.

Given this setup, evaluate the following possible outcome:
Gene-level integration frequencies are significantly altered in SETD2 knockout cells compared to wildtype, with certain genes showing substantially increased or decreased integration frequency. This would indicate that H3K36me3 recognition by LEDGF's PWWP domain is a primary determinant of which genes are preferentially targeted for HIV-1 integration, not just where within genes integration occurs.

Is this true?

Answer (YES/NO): NO